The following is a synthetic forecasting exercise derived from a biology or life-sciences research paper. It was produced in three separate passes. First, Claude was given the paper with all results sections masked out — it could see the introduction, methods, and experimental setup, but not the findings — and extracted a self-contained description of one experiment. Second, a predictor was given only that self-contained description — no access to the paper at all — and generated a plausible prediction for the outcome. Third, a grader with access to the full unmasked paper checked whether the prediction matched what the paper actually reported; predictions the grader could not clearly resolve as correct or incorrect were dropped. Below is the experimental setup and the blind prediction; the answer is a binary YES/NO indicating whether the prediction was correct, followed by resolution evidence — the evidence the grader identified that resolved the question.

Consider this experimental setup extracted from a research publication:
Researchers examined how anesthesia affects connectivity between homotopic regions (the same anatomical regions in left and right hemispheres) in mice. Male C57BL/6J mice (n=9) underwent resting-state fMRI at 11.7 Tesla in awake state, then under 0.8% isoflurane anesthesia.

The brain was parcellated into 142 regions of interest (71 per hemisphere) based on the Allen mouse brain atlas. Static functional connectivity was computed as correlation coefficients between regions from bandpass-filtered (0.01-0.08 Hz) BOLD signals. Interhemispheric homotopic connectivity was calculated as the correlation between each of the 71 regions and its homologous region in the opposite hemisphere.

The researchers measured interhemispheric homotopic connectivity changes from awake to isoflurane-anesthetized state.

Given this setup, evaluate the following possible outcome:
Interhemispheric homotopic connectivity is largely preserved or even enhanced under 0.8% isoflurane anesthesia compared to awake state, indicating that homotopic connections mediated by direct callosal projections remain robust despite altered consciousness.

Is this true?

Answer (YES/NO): NO